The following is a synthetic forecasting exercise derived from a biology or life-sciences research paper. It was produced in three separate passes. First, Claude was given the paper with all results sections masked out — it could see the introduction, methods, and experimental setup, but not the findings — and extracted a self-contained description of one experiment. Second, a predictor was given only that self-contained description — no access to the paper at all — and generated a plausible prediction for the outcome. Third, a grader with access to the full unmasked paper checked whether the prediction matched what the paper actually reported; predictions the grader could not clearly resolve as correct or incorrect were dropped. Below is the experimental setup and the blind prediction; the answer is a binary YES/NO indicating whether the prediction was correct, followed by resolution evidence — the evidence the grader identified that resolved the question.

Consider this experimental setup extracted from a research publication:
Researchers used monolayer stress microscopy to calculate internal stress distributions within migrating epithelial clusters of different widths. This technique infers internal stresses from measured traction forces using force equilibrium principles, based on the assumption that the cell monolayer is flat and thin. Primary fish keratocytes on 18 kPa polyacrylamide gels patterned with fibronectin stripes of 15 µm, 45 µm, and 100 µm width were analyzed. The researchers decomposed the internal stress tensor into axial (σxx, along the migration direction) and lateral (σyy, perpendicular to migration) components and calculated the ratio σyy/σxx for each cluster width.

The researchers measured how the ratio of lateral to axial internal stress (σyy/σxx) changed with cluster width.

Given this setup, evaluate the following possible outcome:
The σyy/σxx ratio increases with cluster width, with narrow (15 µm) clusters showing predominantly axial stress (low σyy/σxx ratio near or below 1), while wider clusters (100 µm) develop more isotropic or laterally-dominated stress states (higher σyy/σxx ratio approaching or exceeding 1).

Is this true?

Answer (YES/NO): YES